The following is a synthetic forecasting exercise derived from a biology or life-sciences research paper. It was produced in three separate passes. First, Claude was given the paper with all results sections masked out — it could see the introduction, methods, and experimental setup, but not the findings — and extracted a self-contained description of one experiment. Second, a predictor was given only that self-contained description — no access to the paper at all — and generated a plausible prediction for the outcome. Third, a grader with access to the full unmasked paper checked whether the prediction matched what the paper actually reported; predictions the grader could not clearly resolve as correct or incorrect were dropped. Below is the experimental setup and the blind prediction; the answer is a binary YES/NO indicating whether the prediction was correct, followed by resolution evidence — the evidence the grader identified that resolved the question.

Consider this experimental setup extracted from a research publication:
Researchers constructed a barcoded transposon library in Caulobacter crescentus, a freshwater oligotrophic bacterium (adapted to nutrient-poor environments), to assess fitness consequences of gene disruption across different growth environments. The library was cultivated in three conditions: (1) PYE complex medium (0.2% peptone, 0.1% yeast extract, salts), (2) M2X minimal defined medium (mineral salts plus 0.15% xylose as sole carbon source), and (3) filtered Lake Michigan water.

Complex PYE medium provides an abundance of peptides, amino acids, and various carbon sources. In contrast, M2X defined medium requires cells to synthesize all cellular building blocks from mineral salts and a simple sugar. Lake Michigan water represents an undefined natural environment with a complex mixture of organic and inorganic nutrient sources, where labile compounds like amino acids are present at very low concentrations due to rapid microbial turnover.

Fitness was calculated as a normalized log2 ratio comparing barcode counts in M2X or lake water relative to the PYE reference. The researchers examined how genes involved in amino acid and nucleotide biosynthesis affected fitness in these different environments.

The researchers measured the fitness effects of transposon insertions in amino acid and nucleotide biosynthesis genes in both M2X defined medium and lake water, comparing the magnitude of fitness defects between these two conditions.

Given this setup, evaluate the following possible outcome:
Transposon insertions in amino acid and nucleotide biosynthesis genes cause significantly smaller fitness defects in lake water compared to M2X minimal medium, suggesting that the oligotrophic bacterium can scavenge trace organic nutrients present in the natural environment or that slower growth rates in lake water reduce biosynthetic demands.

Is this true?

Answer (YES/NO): YES